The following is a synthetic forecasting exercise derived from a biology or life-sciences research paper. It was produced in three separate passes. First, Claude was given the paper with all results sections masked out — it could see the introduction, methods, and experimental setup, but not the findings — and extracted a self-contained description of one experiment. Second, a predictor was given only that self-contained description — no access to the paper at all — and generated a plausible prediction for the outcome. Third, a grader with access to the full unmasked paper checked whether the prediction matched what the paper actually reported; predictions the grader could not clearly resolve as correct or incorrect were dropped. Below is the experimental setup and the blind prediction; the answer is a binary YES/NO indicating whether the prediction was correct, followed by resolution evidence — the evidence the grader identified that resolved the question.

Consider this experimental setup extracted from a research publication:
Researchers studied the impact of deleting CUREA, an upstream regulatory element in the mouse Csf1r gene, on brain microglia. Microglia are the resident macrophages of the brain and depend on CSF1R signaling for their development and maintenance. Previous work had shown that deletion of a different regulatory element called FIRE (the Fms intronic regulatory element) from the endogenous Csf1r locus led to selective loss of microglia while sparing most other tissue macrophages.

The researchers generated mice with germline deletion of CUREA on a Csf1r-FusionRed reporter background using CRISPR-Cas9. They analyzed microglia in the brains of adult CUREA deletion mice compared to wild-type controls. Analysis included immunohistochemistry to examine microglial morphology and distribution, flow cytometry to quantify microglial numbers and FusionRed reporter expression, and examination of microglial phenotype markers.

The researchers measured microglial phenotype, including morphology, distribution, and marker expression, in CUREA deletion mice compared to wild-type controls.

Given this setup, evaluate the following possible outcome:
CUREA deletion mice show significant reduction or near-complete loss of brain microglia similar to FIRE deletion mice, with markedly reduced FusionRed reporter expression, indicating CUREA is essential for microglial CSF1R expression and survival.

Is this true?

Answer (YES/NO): NO